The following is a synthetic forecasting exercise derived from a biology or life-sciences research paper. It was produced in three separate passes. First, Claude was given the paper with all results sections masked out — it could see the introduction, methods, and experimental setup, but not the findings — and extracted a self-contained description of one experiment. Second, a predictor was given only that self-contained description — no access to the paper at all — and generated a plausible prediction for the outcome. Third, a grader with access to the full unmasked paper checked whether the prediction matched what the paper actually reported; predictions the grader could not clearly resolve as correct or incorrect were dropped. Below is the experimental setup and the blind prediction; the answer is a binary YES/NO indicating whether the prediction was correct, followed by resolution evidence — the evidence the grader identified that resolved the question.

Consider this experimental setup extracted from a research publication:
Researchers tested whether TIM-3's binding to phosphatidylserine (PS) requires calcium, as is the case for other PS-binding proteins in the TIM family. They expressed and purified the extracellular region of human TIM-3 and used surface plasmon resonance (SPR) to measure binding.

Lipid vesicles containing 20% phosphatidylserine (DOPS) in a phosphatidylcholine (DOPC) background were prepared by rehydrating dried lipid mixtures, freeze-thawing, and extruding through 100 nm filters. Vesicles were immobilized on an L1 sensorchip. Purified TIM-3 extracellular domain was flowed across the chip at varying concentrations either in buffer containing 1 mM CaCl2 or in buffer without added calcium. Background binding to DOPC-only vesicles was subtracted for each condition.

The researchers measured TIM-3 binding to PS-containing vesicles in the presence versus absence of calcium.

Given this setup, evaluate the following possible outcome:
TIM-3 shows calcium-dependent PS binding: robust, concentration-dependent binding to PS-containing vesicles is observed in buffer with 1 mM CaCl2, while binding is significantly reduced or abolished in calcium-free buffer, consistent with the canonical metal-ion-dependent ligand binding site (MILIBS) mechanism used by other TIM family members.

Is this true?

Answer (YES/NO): NO